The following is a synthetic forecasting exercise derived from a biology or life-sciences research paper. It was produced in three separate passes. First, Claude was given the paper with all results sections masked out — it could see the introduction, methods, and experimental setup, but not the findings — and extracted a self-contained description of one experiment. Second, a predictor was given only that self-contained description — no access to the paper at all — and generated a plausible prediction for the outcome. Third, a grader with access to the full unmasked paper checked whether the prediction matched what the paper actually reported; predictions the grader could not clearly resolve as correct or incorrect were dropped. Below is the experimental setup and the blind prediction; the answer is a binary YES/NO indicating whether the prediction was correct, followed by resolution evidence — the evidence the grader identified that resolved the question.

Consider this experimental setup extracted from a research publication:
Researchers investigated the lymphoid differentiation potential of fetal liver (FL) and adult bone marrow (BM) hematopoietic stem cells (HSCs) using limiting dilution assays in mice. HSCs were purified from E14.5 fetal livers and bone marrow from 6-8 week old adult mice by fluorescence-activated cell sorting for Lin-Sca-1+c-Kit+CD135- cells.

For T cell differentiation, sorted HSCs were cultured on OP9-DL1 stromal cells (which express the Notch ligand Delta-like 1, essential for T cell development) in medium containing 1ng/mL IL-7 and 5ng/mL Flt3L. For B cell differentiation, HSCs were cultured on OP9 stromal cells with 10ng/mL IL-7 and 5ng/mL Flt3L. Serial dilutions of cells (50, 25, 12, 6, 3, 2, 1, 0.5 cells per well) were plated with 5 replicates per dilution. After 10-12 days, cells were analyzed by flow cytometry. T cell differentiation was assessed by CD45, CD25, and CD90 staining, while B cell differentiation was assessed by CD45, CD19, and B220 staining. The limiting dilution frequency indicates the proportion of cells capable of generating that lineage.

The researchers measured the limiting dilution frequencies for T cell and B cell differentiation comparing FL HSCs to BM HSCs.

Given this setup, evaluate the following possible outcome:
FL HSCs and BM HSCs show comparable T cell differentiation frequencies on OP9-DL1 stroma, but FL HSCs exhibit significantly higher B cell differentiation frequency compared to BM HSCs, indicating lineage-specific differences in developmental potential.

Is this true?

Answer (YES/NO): NO